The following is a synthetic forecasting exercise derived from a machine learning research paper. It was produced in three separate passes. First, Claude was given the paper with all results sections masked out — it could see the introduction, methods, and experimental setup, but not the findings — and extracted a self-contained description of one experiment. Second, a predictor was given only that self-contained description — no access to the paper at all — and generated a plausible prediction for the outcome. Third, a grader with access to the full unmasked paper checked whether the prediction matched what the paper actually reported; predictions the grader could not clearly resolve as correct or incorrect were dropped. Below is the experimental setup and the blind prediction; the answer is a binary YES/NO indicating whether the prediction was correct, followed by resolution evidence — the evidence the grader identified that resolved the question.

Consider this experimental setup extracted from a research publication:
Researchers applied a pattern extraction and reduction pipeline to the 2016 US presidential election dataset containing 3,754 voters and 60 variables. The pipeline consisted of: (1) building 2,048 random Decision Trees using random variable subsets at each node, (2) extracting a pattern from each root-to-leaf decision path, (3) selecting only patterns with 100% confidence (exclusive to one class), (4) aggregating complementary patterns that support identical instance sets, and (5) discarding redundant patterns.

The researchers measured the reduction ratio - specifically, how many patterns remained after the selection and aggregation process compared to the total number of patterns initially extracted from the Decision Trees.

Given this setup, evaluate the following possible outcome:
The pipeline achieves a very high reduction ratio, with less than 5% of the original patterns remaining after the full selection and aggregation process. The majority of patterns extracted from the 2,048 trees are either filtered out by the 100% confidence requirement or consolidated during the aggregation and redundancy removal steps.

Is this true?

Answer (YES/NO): YES